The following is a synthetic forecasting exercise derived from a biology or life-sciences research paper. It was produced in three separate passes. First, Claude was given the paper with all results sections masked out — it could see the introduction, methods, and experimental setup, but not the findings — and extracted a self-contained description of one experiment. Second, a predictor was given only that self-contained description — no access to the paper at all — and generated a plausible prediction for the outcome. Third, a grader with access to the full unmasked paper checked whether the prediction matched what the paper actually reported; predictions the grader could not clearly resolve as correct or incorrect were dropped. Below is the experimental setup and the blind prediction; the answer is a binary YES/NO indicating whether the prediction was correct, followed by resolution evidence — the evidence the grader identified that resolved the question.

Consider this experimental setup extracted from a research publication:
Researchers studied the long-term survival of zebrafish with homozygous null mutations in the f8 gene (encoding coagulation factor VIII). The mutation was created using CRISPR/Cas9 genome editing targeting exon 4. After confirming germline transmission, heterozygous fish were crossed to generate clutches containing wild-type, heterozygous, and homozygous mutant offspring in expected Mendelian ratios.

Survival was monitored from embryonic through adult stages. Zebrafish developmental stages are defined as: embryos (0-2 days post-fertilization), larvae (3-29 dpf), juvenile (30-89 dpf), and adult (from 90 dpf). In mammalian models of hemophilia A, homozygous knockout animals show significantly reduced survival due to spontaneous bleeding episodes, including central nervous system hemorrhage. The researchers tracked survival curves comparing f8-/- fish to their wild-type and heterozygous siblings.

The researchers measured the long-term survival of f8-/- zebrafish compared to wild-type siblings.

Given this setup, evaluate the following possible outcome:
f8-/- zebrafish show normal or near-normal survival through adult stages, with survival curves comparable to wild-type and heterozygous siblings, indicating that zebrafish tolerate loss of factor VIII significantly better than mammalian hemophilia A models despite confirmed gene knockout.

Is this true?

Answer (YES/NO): NO